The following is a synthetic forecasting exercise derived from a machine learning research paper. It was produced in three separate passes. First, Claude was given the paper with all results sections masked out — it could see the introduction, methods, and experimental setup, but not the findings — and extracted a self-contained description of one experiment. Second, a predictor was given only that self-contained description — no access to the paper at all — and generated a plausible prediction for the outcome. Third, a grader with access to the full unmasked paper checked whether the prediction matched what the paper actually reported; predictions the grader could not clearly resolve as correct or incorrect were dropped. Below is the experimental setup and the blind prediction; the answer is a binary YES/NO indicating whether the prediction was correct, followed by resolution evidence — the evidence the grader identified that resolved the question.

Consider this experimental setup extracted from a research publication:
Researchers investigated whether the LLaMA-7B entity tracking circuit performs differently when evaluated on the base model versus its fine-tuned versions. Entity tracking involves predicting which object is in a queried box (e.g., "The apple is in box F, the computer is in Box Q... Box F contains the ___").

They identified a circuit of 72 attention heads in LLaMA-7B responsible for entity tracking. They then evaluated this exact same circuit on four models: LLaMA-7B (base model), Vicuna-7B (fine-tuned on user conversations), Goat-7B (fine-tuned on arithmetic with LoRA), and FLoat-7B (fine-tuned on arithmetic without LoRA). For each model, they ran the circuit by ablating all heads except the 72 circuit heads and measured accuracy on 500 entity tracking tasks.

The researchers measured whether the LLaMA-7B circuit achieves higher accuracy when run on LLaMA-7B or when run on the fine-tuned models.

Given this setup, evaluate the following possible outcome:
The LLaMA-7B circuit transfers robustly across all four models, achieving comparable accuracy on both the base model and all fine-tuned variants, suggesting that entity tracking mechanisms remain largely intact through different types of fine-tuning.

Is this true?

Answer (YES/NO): NO